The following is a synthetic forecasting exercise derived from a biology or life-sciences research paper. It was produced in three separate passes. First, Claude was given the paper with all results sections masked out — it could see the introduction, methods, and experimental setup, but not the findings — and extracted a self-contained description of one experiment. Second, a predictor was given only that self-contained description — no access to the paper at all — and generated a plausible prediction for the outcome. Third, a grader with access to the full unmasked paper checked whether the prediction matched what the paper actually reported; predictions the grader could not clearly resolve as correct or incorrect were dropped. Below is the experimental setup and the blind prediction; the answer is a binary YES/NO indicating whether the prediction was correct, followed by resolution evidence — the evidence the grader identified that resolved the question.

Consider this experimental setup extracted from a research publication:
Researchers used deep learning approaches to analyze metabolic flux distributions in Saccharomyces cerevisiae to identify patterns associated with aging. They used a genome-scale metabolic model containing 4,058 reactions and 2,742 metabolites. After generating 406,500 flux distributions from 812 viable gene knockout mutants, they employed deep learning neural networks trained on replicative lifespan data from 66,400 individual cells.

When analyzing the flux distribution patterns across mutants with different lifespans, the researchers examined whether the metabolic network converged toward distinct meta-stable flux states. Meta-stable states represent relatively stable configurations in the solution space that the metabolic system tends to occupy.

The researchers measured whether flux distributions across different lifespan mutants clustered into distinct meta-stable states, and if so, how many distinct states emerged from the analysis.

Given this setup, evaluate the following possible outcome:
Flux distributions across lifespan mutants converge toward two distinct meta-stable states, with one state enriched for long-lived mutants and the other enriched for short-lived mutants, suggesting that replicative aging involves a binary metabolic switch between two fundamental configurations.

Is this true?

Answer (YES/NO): NO